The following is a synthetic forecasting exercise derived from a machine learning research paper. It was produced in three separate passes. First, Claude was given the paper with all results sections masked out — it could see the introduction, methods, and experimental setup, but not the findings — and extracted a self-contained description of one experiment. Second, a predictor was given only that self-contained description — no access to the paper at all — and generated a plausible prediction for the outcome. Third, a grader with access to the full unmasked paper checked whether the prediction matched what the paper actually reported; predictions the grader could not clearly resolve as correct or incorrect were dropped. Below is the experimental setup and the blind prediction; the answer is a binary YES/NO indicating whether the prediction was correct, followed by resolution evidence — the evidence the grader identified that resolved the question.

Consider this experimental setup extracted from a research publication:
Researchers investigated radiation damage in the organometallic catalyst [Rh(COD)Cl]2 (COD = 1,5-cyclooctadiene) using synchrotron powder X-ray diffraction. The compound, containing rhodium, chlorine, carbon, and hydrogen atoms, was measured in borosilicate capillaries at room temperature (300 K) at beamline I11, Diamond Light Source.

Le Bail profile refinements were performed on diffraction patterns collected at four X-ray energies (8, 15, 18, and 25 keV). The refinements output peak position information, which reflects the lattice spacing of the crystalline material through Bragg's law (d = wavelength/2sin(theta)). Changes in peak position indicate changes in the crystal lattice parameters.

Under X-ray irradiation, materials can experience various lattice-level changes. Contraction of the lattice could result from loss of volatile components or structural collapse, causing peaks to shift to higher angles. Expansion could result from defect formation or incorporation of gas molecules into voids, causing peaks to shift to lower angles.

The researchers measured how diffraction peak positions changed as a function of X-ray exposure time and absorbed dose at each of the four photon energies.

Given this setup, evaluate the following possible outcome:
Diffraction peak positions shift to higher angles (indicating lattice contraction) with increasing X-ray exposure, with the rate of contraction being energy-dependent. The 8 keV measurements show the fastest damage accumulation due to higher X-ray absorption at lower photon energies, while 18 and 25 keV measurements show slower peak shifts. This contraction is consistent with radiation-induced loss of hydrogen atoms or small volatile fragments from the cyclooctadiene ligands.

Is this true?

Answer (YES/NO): NO